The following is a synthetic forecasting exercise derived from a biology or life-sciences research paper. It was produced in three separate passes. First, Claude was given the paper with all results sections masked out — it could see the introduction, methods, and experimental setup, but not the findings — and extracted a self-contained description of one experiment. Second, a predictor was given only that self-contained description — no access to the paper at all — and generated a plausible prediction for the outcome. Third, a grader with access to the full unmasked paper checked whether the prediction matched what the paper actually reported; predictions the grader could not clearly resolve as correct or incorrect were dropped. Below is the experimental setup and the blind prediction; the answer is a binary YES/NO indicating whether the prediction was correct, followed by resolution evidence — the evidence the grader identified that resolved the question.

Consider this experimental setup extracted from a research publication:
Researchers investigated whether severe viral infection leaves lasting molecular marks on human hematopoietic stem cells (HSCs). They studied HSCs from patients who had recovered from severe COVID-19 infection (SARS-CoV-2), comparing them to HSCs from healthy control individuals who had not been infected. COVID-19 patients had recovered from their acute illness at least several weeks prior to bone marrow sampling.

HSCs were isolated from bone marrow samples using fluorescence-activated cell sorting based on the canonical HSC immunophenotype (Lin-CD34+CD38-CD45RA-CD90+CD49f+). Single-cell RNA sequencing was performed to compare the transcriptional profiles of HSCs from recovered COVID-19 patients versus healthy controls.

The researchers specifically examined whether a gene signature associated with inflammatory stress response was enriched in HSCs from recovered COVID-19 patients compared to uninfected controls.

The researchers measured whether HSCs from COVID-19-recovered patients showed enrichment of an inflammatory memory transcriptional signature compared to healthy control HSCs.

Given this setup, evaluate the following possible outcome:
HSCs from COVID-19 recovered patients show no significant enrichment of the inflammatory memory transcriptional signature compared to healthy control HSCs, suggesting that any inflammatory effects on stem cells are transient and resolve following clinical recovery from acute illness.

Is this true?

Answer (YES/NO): NO